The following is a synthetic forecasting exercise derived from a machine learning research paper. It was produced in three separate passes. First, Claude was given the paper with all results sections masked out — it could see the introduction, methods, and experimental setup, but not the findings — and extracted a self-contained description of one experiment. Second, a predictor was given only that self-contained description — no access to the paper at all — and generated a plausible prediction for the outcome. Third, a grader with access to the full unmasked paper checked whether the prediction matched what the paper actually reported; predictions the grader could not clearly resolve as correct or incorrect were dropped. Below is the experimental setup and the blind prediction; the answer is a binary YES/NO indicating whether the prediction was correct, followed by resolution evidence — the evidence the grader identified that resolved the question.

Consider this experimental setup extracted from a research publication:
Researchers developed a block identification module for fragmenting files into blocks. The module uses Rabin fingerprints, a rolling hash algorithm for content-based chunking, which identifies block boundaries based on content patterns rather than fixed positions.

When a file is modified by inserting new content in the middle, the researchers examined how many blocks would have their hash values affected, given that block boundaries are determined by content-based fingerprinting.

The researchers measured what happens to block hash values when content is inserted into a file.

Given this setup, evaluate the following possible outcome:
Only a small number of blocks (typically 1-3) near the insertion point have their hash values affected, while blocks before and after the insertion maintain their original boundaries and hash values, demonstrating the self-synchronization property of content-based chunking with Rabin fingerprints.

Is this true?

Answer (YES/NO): NO